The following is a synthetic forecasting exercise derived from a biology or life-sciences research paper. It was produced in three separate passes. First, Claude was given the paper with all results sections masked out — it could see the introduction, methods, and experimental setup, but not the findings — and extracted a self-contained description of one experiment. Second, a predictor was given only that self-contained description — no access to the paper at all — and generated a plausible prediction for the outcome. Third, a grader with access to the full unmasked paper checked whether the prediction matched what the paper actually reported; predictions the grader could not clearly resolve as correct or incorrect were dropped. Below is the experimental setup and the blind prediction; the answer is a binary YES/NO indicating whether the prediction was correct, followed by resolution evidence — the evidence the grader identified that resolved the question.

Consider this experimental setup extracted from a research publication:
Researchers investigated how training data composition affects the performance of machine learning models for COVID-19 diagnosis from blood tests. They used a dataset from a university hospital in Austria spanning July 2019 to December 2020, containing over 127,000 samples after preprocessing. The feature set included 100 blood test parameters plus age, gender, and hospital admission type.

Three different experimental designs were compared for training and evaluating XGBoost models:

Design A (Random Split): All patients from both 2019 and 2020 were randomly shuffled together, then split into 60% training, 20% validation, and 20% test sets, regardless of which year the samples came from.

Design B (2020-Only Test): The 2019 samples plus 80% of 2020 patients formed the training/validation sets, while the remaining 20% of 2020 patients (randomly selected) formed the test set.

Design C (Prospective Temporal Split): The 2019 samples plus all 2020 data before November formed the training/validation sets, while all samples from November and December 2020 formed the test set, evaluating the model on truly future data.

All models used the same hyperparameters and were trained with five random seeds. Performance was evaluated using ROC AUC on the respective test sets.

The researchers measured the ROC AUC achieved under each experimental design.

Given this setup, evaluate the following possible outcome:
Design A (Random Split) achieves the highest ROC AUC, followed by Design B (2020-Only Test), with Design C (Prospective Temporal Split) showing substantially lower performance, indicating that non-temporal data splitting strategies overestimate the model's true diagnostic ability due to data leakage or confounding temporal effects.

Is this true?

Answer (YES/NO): YES